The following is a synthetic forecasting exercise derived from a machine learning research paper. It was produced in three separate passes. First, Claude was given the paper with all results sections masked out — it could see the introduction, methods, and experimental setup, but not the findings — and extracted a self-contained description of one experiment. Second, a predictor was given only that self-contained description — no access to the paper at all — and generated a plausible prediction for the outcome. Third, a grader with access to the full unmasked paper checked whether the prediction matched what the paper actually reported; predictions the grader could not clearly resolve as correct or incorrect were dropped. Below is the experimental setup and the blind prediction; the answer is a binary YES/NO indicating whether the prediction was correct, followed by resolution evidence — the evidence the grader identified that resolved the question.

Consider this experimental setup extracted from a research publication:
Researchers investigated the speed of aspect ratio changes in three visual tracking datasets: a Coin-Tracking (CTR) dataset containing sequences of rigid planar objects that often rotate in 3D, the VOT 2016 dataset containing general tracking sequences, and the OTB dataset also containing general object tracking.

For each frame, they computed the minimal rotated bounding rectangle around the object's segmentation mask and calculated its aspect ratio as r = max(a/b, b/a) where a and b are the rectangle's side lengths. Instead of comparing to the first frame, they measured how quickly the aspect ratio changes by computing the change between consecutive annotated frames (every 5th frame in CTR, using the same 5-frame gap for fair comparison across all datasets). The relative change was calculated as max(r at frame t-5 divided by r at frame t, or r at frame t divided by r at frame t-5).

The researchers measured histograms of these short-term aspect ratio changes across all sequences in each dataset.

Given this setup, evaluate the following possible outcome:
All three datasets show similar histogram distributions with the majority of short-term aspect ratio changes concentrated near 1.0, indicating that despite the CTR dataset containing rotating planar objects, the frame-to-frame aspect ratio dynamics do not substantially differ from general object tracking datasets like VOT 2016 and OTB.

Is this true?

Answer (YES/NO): NO